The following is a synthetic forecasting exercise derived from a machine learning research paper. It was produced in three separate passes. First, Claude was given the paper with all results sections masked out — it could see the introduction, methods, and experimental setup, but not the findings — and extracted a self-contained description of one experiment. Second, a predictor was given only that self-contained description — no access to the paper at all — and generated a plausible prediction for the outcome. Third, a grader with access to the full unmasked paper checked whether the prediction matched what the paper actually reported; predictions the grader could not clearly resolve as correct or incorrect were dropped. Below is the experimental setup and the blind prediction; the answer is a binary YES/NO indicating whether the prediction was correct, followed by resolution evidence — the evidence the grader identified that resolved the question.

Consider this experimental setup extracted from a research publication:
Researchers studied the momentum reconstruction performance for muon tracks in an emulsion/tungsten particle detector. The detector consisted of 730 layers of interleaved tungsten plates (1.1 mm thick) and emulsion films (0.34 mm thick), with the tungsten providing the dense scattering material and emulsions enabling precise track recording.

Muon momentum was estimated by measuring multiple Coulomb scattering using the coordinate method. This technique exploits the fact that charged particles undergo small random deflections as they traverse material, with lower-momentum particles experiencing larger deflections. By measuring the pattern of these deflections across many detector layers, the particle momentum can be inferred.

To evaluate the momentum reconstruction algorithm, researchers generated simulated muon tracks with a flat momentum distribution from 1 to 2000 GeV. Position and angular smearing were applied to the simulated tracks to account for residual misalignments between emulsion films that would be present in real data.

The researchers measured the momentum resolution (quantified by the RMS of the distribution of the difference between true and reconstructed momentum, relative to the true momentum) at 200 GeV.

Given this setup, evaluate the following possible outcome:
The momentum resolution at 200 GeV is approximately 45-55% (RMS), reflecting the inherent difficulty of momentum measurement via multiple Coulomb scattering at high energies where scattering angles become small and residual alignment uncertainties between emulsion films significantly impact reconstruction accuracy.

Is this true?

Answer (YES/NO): NO